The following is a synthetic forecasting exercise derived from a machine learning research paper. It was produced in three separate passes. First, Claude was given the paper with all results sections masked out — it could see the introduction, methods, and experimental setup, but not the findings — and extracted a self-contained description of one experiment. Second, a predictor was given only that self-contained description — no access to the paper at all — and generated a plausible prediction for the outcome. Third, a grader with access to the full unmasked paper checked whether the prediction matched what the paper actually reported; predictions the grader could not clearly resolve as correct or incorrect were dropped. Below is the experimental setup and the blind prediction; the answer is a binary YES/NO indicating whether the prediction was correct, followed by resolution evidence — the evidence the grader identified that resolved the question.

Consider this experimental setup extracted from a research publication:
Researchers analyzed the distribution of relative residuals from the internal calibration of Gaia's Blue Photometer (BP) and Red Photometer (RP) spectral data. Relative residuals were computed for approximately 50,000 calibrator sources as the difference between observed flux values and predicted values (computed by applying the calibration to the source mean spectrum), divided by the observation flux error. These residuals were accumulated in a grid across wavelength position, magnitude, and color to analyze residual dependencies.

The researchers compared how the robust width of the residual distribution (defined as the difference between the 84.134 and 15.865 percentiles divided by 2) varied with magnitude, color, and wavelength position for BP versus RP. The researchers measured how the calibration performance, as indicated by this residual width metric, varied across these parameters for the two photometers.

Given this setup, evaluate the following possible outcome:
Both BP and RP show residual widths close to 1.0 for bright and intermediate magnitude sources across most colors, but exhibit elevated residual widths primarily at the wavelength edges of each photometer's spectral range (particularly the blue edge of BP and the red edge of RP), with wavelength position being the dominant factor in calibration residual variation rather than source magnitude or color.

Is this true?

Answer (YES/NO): NO